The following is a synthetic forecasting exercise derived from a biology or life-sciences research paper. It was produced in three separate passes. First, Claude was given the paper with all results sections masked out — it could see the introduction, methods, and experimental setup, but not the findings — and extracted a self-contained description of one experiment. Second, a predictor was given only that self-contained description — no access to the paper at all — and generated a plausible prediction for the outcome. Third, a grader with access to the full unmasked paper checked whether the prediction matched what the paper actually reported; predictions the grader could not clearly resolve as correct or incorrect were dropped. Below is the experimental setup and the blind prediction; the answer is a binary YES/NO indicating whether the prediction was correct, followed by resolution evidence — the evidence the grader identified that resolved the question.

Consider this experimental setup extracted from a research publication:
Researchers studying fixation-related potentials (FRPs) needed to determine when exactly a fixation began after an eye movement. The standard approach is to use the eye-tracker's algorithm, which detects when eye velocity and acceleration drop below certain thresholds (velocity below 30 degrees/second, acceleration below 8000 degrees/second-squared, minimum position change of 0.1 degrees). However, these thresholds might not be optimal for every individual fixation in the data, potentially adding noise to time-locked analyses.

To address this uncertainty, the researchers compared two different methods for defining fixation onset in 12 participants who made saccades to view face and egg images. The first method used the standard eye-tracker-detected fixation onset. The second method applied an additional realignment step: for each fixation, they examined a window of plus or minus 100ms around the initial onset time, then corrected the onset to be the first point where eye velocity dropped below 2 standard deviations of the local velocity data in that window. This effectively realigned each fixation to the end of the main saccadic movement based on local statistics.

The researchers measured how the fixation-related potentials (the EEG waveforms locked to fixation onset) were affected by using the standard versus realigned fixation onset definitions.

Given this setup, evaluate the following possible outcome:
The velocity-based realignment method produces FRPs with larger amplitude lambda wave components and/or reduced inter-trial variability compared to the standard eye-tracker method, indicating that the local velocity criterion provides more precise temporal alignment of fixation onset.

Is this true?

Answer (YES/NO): NO